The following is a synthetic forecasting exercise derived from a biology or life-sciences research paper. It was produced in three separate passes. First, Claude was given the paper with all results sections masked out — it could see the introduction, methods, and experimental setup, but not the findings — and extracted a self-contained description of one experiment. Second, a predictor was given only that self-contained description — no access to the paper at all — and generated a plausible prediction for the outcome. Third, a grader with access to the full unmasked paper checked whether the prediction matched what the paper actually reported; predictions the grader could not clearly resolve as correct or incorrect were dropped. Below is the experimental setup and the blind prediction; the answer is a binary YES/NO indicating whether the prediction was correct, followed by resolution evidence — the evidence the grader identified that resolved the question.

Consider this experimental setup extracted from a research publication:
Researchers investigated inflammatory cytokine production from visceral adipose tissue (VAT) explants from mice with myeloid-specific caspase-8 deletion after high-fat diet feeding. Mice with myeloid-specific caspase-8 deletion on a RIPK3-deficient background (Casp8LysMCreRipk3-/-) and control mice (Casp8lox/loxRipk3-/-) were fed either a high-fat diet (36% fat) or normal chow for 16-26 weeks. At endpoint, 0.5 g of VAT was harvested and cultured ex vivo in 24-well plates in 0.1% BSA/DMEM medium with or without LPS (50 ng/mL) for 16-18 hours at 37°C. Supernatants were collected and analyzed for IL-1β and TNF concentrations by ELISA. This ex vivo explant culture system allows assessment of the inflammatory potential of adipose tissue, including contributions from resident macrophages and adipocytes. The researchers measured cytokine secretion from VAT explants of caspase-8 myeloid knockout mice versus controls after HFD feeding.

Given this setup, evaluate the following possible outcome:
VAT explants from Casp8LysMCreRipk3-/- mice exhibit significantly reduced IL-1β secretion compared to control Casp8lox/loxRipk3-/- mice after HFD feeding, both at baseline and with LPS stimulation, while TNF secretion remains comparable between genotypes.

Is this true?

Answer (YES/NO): NO